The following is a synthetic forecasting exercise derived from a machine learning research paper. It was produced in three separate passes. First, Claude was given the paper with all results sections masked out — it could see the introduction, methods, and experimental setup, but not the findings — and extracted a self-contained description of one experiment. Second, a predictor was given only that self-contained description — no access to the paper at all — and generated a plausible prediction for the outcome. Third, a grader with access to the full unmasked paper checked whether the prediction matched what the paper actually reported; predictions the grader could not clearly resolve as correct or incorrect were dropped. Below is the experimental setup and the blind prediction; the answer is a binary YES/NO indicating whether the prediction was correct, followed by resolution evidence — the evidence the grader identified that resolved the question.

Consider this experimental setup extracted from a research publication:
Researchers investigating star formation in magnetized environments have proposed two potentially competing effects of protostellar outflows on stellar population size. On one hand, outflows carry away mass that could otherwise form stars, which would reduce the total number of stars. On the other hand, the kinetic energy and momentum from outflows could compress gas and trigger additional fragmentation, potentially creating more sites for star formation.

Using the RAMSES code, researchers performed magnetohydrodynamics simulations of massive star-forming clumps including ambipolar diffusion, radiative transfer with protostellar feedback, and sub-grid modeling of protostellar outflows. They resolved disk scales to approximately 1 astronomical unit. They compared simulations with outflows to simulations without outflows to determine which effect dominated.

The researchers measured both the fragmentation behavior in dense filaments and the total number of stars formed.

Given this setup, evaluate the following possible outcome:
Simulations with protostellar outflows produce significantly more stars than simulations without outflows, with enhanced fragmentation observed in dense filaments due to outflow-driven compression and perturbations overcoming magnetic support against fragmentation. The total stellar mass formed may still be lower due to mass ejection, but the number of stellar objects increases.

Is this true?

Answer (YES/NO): YES